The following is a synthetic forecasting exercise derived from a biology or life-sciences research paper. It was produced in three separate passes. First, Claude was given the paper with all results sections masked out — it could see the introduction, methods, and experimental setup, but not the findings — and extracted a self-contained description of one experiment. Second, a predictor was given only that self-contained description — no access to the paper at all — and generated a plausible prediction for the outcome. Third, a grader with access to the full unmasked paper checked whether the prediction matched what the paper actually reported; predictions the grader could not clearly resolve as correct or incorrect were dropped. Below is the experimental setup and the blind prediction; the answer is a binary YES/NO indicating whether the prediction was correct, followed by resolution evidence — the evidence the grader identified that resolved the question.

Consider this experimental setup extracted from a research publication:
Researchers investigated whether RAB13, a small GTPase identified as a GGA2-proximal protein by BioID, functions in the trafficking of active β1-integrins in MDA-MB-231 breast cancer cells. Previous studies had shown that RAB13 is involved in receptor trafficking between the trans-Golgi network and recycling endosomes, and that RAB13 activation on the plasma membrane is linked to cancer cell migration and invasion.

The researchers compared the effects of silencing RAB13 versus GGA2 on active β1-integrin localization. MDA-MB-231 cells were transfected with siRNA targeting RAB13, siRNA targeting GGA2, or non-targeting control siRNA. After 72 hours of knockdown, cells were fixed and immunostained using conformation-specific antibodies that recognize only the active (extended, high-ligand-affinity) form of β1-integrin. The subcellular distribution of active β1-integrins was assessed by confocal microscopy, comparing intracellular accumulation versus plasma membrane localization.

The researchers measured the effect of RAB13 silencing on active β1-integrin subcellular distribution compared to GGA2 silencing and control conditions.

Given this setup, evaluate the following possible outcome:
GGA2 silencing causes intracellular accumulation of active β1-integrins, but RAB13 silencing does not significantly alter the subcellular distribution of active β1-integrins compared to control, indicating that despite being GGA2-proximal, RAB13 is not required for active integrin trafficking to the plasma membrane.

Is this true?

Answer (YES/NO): NO